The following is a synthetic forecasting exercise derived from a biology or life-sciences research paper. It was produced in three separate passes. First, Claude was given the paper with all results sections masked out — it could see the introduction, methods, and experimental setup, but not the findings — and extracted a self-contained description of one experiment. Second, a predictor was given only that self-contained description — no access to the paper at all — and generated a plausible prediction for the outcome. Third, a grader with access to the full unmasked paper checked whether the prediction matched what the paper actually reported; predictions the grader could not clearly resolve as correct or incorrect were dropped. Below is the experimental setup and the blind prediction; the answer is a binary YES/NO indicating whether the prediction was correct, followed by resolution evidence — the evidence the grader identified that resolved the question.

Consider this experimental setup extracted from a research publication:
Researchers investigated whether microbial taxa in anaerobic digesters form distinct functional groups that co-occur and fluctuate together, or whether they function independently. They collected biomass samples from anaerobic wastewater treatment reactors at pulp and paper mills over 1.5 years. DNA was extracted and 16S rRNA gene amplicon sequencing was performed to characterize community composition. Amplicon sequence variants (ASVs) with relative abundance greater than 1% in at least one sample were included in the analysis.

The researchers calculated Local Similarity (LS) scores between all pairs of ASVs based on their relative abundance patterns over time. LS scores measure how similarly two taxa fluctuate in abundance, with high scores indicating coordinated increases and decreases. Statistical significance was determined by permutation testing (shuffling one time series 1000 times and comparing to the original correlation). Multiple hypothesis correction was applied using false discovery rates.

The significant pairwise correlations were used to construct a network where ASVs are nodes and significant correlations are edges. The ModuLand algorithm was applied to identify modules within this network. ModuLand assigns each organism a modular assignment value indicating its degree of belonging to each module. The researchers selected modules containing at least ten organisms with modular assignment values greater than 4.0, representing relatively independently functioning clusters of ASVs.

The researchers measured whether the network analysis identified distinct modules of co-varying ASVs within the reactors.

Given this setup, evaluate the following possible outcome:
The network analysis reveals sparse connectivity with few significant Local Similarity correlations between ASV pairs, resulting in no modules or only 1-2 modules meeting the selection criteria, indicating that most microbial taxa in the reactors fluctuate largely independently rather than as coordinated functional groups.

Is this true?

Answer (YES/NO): NO